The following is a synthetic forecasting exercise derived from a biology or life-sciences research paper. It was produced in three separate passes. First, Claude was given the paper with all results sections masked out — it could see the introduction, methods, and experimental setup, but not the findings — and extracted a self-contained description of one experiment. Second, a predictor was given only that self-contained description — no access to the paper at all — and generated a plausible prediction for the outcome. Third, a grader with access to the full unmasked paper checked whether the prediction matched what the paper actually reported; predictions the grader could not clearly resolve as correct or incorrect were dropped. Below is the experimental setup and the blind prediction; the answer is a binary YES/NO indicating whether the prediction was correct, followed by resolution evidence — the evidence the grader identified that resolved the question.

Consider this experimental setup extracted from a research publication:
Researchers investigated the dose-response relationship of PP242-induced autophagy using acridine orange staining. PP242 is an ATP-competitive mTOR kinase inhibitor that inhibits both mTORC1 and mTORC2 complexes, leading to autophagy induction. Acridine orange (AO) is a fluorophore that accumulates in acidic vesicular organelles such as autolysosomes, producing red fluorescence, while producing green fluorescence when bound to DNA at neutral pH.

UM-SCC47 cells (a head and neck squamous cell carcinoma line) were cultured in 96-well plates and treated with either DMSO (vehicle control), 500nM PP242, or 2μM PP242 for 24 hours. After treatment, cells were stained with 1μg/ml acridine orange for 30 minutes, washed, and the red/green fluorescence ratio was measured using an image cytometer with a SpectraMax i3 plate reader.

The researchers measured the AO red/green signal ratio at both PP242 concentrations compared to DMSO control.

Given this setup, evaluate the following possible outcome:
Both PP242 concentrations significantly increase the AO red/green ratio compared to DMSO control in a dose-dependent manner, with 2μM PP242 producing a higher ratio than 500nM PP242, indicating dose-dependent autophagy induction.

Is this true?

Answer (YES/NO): NO